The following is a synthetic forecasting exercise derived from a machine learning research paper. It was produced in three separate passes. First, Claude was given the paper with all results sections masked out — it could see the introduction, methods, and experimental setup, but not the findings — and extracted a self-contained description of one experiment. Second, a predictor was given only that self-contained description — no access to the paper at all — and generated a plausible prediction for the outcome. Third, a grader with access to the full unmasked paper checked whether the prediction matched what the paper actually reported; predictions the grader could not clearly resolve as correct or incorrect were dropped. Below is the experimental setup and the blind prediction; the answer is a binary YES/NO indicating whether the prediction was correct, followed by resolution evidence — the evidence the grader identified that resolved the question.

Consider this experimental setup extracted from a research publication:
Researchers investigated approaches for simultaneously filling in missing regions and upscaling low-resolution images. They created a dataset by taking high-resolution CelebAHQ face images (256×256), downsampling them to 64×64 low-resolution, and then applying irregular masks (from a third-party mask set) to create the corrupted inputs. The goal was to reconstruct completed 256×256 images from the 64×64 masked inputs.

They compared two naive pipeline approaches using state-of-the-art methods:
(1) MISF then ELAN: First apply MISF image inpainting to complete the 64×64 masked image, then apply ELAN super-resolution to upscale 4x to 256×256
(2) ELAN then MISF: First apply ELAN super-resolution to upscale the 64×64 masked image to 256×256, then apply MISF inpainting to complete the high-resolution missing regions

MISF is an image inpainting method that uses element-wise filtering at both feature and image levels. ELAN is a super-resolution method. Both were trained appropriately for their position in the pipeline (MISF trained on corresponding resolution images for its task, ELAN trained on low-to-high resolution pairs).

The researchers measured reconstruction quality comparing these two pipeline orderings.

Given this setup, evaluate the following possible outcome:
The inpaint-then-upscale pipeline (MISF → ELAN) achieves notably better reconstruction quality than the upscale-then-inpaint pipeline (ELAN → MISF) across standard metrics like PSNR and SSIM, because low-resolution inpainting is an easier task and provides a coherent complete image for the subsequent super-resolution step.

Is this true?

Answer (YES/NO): YES